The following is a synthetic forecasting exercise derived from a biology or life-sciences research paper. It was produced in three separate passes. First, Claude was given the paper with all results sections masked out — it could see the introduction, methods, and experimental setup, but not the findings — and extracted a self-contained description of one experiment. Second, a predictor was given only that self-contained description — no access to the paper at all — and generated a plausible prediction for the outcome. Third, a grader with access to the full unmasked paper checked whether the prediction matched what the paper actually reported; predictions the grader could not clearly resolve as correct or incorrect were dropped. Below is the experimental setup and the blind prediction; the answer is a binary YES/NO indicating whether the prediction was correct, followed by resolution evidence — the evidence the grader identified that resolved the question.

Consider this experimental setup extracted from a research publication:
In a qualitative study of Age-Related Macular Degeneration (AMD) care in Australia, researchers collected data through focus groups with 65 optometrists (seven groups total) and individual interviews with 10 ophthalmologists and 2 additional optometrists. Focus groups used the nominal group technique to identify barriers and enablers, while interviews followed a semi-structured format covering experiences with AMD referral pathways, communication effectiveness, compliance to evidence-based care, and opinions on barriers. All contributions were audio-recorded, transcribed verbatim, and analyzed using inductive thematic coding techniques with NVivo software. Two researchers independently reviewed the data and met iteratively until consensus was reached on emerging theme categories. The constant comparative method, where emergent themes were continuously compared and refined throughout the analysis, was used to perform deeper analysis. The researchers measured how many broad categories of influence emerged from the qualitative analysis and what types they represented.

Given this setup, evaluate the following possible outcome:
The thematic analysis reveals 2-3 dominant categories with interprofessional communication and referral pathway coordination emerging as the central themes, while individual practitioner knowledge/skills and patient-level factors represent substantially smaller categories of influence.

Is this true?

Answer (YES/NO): NO